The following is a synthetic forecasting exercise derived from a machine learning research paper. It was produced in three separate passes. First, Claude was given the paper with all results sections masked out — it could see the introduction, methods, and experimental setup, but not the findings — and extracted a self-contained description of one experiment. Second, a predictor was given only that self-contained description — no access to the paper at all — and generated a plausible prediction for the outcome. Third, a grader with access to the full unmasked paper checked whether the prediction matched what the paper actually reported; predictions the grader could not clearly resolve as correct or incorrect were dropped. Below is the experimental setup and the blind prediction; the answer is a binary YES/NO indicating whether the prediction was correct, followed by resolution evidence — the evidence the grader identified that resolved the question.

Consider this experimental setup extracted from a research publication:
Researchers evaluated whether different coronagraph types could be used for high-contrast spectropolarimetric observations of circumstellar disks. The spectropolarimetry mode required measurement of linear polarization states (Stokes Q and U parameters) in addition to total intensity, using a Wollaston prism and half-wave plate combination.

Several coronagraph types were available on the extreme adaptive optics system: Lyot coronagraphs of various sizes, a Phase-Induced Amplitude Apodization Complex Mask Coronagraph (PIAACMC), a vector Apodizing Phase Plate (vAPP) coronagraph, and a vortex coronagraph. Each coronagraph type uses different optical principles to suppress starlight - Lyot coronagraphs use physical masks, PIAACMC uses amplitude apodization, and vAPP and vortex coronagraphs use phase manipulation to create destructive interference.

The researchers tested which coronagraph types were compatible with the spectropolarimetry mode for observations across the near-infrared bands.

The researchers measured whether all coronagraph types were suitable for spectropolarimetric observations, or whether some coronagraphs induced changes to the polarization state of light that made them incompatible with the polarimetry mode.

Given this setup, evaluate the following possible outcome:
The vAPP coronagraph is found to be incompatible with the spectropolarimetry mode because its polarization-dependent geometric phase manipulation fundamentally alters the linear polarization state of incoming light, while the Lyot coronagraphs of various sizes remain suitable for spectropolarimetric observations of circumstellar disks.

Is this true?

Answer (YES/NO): YES